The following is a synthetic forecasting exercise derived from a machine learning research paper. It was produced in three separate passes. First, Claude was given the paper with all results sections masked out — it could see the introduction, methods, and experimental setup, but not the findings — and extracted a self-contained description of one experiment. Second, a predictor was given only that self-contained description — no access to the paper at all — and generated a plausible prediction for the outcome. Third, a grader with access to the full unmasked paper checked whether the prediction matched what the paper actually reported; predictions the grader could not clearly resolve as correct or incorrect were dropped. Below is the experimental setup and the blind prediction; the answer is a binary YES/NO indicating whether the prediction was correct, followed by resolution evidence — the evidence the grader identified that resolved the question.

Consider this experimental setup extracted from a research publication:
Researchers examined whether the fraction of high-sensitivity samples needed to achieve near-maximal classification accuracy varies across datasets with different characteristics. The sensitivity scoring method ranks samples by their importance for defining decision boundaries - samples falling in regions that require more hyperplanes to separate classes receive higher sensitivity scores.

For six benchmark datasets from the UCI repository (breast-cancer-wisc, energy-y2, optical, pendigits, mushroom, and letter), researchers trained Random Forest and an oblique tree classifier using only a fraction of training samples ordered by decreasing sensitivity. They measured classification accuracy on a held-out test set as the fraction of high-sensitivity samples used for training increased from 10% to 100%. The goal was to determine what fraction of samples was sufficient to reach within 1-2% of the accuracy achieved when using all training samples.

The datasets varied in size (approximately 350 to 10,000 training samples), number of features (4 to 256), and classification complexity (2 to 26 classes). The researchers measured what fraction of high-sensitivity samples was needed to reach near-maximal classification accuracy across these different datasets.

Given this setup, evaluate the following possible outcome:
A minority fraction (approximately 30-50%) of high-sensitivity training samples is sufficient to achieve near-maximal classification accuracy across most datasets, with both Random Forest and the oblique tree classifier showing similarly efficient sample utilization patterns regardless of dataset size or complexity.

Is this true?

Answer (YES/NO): NO